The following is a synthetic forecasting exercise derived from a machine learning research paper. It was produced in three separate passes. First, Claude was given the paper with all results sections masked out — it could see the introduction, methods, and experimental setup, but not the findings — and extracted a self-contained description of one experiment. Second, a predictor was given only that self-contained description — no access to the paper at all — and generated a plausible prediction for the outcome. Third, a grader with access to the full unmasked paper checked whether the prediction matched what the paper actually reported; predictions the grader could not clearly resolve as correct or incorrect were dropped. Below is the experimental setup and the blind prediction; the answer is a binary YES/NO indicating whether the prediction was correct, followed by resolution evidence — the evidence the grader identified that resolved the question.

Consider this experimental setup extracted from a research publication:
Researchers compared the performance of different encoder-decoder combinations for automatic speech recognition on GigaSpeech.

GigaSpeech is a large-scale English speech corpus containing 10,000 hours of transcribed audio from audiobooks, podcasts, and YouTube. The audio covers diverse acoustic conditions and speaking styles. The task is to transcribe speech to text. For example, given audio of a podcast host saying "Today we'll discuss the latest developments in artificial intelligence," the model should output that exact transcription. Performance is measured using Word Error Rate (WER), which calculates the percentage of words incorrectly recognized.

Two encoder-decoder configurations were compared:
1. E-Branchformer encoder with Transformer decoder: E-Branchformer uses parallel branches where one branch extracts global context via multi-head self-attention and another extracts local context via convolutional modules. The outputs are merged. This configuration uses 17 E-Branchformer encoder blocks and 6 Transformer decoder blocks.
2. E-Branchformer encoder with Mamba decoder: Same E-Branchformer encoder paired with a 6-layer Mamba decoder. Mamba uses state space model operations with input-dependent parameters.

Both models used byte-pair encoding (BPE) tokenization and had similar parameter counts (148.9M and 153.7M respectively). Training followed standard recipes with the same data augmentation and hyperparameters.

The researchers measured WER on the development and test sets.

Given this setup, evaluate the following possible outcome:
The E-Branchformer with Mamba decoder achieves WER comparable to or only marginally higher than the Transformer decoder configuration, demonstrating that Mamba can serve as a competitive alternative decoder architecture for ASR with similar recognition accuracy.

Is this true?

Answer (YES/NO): YES